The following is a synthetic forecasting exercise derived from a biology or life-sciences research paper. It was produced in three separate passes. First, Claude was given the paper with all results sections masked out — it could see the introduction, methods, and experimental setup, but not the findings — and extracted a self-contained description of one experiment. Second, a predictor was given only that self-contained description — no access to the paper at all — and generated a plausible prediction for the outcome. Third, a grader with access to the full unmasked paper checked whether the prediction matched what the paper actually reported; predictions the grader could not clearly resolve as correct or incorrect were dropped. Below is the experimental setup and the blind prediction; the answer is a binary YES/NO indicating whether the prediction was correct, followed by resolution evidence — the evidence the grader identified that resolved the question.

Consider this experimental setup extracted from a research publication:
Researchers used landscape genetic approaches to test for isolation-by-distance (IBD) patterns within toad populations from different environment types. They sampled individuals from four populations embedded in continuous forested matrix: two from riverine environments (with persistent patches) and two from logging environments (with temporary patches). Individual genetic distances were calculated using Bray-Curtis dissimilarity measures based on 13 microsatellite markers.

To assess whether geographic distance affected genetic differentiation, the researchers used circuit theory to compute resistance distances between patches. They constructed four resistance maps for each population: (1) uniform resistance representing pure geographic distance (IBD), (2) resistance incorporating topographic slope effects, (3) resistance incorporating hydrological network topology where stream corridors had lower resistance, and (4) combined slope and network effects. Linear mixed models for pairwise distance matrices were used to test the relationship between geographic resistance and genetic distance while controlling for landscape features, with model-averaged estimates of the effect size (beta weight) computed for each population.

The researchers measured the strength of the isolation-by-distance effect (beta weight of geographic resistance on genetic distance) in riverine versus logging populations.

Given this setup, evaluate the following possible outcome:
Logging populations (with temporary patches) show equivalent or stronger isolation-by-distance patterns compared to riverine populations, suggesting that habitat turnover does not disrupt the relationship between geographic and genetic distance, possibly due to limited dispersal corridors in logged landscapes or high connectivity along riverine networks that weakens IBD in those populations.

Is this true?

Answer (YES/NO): NO